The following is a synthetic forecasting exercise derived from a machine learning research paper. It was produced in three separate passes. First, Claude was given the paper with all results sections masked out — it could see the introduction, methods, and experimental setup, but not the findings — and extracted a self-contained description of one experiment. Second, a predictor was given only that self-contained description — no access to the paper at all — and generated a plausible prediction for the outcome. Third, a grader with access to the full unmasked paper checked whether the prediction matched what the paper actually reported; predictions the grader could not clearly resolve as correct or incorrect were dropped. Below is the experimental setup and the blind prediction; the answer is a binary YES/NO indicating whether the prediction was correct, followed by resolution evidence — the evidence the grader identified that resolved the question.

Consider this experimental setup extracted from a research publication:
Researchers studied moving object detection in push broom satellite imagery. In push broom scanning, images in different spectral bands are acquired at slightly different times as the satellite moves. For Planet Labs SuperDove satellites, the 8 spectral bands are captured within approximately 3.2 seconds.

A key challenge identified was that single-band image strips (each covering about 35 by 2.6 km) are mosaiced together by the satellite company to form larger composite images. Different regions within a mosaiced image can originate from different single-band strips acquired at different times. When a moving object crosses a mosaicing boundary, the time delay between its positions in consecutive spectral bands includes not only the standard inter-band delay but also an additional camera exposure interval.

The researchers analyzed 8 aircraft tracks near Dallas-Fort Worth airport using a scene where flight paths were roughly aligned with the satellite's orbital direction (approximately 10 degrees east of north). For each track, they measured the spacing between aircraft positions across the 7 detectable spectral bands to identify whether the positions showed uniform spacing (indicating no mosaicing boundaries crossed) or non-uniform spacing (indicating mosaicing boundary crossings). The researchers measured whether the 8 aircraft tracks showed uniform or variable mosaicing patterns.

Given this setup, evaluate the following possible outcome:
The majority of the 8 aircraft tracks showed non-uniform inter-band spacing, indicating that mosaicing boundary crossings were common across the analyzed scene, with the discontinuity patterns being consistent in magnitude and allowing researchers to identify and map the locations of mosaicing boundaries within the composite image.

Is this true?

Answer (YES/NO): NO